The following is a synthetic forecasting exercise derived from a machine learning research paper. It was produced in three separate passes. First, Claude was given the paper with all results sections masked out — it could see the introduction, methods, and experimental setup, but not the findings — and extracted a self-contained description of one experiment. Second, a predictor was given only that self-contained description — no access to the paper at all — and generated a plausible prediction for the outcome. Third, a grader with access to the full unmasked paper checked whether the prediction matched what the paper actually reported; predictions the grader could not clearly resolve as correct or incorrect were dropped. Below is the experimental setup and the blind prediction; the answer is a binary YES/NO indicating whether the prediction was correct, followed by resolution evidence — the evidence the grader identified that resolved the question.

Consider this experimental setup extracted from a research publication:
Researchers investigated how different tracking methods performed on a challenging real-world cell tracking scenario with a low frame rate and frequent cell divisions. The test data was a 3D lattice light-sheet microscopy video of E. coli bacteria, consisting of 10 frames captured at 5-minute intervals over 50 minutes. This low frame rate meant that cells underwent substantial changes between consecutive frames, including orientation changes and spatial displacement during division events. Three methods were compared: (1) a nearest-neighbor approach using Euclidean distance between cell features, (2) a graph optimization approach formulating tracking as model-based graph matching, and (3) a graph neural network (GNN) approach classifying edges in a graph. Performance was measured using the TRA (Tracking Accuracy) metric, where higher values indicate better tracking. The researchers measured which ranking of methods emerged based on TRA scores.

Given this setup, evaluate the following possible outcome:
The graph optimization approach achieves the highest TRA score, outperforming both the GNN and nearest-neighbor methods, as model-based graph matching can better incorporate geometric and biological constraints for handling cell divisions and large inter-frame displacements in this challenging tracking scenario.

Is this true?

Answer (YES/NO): YES